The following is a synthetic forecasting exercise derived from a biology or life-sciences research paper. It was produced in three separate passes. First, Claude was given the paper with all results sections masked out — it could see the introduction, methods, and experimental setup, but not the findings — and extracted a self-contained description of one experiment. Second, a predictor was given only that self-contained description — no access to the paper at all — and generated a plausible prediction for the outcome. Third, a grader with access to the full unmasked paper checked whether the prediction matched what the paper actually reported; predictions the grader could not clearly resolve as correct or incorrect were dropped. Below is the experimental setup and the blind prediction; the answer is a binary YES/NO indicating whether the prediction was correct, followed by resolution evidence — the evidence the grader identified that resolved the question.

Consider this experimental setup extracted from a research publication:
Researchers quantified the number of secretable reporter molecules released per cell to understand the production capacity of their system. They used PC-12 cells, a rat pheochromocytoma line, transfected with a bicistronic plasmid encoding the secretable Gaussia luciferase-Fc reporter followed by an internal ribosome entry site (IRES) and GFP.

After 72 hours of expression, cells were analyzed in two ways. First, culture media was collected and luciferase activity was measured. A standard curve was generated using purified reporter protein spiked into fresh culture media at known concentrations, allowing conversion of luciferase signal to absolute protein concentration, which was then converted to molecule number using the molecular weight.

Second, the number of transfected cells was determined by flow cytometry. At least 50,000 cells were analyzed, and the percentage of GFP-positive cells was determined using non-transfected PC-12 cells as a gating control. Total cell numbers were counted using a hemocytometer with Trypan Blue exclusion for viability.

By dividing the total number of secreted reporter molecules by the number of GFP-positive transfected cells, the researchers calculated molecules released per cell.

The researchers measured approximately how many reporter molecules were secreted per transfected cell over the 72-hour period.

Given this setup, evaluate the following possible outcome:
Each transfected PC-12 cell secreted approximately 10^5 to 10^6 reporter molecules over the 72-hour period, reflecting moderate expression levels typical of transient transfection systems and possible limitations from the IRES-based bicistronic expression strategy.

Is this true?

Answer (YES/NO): NO